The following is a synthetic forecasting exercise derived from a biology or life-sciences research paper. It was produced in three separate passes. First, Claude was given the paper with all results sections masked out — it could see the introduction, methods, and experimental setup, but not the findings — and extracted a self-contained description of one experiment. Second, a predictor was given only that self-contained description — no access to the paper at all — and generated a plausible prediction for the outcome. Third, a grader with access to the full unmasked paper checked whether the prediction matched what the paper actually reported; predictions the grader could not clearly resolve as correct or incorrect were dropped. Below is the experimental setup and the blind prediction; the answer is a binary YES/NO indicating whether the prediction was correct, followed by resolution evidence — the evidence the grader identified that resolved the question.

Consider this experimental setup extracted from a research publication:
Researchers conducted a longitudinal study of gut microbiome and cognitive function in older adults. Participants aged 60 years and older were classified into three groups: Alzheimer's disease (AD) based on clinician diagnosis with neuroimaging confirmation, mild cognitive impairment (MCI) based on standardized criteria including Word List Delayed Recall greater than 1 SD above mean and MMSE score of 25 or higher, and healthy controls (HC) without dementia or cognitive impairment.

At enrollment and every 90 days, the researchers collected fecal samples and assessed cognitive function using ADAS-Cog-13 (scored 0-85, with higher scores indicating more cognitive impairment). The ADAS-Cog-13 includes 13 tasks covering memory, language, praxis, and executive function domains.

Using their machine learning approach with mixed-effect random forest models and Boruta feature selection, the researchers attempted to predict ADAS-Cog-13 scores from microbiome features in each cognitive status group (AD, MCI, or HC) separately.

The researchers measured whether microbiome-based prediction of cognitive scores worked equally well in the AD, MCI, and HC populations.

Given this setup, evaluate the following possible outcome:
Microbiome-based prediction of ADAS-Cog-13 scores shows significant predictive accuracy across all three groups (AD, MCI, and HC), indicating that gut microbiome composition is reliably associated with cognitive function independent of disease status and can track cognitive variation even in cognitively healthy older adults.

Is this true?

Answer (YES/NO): NO